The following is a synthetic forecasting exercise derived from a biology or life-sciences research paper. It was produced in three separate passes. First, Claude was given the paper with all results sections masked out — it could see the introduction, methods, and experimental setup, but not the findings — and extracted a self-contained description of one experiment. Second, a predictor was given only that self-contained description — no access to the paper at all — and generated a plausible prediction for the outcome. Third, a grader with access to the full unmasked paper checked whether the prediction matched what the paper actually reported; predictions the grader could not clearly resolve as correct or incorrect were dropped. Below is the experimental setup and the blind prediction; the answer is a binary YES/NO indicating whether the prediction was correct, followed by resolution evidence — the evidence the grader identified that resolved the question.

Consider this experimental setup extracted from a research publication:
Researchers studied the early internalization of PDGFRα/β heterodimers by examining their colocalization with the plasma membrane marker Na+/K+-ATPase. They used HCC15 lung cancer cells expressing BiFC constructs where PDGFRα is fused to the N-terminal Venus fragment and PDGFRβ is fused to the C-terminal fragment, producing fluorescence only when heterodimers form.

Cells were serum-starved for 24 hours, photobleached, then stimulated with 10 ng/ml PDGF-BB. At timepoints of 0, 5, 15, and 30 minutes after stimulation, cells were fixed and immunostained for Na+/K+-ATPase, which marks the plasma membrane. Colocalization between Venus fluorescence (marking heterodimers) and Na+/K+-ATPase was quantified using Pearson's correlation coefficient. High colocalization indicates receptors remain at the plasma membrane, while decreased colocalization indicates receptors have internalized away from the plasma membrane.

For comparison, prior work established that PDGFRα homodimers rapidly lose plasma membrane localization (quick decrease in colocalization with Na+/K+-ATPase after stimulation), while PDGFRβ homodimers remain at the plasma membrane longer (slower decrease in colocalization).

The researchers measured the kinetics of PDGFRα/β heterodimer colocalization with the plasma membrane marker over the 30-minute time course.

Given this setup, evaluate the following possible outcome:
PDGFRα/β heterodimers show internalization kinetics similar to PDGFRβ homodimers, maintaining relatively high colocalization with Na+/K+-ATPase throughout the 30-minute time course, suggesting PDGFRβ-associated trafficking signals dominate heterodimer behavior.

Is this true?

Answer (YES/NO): NO